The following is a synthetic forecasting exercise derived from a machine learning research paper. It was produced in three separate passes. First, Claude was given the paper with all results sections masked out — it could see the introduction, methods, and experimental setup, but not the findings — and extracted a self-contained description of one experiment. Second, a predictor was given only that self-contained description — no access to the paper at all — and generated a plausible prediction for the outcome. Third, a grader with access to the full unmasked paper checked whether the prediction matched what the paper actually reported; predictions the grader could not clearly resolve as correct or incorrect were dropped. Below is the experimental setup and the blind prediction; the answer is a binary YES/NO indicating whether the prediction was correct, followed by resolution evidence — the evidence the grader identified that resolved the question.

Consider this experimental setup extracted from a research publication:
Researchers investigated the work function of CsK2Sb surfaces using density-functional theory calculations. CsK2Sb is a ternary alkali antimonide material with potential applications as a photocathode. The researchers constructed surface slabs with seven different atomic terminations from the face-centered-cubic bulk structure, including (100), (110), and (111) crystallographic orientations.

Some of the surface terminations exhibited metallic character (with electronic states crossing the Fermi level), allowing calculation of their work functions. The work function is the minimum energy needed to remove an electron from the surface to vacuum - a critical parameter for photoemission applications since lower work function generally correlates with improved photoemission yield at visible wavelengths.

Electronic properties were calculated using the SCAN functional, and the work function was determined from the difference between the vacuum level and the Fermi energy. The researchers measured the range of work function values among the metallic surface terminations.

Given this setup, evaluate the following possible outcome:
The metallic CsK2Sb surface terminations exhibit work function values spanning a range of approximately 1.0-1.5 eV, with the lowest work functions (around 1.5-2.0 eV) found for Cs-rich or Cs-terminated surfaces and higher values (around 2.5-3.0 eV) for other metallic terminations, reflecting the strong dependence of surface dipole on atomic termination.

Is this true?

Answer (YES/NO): NO